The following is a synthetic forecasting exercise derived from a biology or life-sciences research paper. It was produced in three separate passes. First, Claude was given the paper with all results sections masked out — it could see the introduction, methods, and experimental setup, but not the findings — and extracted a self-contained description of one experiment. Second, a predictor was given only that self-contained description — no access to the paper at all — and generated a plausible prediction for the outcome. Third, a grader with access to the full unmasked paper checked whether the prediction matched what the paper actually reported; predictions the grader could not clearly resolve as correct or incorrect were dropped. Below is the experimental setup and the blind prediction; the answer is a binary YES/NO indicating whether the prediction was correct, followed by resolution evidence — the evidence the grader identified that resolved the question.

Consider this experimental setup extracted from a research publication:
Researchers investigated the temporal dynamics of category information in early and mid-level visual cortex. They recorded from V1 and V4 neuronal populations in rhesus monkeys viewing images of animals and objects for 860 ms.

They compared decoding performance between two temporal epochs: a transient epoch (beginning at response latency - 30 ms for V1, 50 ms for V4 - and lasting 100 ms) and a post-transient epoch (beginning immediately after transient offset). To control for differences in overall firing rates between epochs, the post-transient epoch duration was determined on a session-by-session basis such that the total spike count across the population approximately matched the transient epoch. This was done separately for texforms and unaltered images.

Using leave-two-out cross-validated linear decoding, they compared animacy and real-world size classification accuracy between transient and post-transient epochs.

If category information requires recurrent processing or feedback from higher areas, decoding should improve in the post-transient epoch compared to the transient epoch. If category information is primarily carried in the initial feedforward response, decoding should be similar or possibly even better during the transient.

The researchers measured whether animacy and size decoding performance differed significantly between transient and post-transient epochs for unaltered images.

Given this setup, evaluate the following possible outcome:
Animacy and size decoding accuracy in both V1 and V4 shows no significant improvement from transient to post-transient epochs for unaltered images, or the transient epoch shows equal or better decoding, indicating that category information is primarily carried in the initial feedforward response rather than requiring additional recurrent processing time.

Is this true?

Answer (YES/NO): YES